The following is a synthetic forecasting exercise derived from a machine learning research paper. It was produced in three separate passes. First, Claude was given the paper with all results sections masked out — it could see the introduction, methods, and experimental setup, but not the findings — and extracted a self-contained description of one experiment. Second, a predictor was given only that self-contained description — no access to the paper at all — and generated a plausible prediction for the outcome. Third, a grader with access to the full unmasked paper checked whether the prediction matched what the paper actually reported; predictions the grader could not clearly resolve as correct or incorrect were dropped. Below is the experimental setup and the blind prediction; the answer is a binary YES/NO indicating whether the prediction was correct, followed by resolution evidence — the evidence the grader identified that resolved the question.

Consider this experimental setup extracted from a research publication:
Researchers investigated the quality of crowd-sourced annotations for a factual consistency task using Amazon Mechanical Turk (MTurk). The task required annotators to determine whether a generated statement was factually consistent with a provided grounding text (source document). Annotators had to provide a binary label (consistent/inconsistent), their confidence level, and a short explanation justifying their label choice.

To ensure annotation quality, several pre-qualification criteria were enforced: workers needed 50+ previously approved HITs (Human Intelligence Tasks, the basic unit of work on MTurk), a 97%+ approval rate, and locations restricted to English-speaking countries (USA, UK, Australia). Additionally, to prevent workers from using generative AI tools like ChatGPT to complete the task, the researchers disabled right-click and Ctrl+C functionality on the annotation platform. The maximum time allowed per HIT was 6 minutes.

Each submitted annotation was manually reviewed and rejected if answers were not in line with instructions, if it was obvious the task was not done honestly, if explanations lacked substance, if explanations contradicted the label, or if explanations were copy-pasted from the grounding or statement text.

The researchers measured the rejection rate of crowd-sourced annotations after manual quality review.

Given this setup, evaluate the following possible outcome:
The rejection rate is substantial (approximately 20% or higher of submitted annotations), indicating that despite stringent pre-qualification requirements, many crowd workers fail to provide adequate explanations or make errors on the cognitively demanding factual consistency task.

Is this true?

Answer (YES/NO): YES